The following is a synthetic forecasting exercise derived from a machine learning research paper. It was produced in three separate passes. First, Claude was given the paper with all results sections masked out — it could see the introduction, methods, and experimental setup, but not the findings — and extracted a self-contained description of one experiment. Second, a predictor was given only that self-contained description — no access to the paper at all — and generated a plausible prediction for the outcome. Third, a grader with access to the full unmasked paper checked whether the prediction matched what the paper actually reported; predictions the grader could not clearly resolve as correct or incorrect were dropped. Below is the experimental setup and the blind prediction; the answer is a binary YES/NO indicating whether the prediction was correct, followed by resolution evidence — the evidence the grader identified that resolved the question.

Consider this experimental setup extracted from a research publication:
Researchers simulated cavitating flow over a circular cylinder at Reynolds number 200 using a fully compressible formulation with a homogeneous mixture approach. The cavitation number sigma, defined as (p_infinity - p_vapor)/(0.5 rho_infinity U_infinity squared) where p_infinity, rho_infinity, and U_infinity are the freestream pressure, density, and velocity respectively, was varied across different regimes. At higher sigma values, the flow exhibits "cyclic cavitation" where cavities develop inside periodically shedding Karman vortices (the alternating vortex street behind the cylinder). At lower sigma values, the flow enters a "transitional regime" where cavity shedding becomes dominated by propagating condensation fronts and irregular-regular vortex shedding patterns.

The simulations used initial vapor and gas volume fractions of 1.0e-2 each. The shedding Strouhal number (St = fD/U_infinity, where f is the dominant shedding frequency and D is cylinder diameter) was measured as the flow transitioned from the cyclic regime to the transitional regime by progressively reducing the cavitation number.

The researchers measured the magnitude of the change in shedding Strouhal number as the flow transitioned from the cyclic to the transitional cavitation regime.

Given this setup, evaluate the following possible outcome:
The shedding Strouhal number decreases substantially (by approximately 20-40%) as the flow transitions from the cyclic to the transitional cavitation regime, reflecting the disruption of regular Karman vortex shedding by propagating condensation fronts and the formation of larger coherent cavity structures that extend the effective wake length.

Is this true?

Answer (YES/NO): NO